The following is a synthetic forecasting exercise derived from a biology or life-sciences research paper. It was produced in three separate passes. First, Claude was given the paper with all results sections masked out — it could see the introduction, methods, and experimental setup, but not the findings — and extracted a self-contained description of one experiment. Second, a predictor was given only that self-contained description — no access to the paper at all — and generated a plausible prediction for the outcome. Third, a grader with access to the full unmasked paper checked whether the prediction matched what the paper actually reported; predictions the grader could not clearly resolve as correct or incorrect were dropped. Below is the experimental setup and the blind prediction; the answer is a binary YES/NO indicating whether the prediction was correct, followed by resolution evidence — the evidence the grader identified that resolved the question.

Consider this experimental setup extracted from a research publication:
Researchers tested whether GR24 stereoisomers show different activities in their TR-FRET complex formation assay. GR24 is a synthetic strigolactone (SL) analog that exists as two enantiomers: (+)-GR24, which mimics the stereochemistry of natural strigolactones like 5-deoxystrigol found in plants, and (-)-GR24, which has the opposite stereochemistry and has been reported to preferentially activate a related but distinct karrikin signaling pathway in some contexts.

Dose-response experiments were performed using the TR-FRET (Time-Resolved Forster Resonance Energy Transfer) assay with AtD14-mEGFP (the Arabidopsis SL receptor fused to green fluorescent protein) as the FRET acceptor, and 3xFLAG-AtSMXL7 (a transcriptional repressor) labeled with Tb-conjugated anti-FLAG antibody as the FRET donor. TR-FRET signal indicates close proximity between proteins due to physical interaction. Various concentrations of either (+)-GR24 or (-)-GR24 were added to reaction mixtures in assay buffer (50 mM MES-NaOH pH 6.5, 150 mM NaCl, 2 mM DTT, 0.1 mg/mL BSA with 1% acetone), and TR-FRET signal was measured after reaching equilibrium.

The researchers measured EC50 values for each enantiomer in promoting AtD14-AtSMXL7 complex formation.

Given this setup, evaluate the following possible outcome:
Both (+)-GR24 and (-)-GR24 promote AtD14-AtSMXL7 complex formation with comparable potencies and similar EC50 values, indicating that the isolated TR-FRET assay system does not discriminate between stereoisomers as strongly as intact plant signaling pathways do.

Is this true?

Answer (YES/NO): NO